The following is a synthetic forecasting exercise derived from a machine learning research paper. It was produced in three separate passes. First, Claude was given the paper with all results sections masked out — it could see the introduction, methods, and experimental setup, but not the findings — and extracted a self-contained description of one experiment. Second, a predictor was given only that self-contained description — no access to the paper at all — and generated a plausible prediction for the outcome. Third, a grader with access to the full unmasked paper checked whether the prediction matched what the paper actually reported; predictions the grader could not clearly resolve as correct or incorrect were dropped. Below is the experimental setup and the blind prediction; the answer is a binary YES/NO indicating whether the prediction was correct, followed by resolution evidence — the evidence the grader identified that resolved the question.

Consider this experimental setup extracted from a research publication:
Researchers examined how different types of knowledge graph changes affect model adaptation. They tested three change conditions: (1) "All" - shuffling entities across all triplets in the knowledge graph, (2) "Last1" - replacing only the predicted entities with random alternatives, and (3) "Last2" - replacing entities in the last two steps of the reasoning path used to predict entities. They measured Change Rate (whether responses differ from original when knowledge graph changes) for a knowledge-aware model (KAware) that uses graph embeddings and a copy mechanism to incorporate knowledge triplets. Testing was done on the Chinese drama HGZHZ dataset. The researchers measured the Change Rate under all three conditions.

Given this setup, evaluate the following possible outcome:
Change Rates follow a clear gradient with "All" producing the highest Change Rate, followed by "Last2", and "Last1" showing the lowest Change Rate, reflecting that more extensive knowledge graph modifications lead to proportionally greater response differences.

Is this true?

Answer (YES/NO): NO